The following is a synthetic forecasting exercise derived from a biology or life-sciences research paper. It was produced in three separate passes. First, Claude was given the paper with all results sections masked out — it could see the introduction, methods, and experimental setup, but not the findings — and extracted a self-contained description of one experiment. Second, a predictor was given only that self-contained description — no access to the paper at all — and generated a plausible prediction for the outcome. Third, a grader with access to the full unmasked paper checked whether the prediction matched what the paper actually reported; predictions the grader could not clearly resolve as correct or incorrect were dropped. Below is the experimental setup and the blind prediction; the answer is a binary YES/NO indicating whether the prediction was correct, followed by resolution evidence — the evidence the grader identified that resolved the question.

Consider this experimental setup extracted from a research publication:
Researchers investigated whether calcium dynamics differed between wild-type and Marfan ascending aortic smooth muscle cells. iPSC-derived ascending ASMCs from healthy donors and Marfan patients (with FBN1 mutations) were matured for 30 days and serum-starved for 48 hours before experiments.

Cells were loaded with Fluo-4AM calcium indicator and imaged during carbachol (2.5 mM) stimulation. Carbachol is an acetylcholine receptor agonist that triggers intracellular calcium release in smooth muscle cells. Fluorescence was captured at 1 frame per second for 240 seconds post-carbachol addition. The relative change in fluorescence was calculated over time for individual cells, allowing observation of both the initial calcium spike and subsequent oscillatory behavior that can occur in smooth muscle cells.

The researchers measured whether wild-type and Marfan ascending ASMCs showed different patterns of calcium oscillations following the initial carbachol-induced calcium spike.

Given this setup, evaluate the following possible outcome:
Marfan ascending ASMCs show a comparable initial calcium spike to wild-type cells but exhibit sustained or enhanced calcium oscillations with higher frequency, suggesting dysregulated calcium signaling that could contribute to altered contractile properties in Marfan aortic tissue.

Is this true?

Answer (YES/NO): NO